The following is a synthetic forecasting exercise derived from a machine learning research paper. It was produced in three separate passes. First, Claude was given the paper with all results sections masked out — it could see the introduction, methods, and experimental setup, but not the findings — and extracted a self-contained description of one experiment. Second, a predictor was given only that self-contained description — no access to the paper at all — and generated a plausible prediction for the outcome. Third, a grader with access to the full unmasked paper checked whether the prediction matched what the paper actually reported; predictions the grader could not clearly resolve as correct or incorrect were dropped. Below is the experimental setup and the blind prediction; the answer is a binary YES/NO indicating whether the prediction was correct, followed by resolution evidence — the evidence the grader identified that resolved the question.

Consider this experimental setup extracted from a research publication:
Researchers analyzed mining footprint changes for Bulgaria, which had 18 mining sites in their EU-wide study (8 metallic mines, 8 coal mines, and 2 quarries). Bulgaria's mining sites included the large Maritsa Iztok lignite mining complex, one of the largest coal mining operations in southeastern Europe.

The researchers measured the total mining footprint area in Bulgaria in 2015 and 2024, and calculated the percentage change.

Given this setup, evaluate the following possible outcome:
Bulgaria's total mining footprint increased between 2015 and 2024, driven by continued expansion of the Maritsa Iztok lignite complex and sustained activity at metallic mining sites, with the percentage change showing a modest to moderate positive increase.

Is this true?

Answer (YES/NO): YES